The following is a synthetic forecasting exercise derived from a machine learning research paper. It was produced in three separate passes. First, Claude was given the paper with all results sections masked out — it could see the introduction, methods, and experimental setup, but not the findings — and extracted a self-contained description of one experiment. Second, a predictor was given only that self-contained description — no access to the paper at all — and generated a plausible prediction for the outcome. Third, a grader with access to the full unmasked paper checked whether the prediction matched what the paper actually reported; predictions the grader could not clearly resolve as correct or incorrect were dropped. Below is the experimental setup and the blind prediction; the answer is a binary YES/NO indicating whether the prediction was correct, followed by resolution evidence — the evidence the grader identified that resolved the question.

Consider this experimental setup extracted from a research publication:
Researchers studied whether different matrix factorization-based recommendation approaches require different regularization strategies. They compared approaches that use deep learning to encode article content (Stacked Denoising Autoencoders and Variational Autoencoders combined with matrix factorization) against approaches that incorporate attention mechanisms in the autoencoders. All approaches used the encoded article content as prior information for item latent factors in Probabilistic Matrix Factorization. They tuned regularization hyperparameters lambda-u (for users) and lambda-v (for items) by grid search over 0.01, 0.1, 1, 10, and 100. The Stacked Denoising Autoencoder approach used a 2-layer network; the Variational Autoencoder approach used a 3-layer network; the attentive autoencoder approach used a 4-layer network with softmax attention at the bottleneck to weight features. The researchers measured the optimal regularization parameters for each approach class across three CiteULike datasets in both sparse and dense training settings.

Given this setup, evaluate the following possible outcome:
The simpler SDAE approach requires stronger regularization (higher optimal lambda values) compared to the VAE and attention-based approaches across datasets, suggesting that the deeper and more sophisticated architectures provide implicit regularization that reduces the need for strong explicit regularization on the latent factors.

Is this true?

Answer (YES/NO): NO